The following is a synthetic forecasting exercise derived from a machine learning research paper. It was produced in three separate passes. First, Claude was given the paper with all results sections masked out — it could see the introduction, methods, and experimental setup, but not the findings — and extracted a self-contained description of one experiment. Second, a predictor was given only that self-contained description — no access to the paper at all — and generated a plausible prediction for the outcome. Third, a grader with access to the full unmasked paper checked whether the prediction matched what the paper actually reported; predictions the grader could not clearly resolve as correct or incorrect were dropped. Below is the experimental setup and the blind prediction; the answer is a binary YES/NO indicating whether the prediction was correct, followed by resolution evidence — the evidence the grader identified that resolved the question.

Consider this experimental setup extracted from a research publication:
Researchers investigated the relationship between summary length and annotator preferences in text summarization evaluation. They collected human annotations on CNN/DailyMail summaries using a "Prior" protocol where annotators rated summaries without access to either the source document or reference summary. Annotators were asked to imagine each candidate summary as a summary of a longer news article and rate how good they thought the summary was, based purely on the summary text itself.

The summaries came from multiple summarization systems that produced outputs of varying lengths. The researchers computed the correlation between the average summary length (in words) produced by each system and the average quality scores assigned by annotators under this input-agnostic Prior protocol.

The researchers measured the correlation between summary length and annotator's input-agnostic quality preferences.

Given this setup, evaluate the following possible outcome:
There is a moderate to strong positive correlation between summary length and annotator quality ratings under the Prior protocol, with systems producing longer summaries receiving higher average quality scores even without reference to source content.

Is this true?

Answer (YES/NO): YES